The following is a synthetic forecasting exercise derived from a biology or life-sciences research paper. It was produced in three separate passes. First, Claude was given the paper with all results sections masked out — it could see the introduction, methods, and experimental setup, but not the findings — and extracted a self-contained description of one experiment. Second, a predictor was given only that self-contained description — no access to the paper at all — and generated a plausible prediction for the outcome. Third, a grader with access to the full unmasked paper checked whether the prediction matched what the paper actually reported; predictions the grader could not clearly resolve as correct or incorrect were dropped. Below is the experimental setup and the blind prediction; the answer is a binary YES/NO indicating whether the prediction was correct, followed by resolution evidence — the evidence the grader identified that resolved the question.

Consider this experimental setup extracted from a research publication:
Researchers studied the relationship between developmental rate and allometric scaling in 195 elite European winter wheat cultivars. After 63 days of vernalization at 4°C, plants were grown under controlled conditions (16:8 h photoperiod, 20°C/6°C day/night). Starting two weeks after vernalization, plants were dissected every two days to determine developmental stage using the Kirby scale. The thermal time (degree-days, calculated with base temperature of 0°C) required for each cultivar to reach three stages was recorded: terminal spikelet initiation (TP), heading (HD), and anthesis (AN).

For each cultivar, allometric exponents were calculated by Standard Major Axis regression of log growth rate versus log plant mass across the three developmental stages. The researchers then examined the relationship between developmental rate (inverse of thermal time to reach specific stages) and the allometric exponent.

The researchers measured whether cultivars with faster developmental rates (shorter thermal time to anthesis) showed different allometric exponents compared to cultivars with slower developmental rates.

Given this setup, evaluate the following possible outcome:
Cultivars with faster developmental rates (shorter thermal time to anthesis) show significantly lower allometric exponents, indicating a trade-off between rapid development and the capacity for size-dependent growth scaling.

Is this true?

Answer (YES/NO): NO